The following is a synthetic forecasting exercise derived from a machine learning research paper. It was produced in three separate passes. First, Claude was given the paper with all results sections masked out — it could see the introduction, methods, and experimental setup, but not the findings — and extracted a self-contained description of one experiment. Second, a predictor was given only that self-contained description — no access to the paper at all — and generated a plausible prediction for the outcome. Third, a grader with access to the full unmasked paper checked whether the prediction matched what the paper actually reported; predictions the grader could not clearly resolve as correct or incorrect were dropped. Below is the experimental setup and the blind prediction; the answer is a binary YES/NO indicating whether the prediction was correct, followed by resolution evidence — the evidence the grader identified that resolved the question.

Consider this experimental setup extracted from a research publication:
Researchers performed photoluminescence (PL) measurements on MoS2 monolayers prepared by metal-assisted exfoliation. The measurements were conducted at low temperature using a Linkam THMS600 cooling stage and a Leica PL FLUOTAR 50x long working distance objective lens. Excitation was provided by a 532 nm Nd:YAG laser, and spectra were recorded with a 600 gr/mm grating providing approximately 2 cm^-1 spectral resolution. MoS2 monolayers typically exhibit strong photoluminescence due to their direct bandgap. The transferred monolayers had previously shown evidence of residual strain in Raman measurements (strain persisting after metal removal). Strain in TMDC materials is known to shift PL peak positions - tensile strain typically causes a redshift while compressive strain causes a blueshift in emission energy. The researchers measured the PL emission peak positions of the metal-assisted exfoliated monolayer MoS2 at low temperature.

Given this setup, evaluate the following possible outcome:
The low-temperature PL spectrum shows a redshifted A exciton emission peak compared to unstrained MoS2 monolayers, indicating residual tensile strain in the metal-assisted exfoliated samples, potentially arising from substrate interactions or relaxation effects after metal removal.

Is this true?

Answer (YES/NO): YES